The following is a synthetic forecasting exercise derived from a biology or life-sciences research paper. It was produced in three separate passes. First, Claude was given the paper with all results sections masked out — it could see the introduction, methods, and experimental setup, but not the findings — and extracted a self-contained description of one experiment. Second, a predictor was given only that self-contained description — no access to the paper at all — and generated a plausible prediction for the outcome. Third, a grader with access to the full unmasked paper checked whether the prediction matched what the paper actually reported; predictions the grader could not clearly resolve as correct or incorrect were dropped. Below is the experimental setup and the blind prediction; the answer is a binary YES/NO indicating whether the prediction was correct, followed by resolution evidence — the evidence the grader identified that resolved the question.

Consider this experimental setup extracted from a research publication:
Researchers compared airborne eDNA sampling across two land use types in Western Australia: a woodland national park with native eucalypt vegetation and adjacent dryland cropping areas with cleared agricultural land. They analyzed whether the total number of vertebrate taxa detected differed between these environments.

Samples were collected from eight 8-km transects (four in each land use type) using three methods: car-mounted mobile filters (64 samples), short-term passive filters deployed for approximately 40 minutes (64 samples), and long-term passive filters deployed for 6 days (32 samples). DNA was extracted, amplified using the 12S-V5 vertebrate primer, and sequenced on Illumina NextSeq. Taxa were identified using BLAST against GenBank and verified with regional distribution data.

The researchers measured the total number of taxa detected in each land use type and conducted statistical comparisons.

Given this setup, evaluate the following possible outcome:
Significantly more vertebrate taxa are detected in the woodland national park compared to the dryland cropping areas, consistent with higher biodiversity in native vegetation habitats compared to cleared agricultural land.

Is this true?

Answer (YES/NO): NO